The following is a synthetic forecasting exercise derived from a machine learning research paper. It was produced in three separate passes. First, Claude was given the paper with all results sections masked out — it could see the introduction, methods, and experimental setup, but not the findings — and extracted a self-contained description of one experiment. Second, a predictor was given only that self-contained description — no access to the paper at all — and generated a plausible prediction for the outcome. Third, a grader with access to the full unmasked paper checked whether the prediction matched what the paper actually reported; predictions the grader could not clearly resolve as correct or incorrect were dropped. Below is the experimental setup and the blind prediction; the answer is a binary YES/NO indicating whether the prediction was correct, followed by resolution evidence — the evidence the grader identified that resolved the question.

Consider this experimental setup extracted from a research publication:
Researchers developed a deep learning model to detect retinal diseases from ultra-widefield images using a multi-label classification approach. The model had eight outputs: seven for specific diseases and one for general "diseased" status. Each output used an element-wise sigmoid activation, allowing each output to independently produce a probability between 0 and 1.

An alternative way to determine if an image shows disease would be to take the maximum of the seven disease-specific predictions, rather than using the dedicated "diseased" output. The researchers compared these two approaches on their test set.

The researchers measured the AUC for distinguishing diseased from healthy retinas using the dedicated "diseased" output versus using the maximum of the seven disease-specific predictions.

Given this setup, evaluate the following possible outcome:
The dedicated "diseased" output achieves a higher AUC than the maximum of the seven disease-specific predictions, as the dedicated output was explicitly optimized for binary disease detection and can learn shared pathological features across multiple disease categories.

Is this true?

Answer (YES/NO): YES